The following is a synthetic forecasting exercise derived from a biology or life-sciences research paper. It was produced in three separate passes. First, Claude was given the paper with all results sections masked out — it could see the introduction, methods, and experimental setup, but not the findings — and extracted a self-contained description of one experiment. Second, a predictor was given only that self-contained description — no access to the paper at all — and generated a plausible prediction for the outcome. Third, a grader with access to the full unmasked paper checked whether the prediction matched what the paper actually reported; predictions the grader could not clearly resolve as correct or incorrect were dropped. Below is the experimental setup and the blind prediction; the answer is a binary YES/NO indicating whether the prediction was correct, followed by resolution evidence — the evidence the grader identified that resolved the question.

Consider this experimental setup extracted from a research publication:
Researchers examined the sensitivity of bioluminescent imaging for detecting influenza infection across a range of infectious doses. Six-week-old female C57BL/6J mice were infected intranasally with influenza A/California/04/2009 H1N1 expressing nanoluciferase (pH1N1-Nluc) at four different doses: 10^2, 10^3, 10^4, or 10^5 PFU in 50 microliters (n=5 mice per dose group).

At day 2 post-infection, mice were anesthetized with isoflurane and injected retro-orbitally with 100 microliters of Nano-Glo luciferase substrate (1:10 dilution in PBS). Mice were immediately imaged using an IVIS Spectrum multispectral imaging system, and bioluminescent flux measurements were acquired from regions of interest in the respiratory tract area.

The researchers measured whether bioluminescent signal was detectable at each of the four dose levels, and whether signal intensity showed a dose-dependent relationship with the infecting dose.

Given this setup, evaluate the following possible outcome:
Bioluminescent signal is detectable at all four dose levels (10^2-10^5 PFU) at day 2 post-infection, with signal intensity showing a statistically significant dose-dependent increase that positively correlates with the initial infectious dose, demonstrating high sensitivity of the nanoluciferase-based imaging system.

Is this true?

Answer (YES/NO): NO